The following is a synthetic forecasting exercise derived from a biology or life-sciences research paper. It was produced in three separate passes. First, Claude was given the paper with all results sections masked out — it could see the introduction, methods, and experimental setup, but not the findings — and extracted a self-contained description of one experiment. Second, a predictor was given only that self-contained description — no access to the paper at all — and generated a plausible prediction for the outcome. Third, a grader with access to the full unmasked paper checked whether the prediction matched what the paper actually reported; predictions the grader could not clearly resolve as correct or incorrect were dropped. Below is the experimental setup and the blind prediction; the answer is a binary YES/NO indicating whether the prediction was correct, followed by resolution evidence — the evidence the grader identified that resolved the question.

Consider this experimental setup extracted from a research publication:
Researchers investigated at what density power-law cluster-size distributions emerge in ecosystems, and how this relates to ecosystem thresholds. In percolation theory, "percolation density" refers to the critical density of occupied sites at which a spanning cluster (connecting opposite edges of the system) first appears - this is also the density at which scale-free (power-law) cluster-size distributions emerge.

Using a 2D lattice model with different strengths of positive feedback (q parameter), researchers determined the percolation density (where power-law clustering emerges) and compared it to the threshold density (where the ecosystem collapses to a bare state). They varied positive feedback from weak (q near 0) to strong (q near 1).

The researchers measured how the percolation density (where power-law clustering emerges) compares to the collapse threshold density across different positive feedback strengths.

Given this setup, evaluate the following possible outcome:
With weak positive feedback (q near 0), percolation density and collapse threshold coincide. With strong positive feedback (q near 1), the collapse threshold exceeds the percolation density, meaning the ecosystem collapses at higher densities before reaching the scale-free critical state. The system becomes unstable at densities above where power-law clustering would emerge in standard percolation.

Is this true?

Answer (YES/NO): NO